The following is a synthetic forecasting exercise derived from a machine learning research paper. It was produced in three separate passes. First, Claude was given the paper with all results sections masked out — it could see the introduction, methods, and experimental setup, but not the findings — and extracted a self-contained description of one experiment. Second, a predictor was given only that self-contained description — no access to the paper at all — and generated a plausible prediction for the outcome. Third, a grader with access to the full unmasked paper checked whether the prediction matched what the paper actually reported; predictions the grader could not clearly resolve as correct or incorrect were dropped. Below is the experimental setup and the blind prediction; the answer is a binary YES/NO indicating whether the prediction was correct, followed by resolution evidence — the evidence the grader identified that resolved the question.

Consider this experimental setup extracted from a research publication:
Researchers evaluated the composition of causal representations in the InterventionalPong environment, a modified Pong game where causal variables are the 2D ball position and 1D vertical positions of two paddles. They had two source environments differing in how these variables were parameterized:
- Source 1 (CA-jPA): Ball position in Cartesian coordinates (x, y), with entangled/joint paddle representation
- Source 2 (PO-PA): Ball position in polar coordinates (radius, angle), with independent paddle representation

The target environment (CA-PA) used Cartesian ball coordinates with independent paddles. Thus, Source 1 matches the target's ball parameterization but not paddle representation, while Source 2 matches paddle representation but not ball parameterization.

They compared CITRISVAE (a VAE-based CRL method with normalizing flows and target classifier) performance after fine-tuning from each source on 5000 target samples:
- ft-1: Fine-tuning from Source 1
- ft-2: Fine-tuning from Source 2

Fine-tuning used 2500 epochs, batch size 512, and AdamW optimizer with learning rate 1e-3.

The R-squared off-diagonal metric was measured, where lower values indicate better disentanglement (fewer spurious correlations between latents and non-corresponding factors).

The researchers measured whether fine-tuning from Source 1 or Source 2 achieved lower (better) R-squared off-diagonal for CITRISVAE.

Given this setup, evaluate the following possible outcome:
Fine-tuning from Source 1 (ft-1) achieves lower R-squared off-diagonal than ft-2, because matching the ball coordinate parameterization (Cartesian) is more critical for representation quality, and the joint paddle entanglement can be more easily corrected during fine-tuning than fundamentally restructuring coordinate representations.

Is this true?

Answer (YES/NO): YES